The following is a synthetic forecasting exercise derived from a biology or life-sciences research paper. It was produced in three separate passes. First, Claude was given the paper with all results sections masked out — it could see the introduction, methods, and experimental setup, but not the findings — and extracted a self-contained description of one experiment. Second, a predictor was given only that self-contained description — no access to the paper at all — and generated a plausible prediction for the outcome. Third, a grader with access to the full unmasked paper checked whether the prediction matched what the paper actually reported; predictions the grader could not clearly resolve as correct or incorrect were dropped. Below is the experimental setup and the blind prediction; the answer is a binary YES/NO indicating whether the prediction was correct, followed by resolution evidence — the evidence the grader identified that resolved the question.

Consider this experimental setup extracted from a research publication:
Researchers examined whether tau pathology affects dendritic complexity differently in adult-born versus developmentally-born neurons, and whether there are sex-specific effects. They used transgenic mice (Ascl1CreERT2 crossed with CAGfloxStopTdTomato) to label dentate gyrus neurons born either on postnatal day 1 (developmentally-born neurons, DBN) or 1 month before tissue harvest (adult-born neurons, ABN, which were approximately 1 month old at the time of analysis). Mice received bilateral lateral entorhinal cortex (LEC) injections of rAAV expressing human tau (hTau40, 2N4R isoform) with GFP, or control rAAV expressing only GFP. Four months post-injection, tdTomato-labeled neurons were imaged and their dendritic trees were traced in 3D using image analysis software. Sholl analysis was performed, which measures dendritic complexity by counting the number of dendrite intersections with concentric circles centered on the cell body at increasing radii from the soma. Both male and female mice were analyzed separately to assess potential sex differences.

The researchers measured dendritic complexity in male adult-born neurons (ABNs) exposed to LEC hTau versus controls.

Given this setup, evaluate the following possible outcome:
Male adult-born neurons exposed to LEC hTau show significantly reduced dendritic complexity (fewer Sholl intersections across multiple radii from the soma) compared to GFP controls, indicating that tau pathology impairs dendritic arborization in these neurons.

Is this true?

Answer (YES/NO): YES